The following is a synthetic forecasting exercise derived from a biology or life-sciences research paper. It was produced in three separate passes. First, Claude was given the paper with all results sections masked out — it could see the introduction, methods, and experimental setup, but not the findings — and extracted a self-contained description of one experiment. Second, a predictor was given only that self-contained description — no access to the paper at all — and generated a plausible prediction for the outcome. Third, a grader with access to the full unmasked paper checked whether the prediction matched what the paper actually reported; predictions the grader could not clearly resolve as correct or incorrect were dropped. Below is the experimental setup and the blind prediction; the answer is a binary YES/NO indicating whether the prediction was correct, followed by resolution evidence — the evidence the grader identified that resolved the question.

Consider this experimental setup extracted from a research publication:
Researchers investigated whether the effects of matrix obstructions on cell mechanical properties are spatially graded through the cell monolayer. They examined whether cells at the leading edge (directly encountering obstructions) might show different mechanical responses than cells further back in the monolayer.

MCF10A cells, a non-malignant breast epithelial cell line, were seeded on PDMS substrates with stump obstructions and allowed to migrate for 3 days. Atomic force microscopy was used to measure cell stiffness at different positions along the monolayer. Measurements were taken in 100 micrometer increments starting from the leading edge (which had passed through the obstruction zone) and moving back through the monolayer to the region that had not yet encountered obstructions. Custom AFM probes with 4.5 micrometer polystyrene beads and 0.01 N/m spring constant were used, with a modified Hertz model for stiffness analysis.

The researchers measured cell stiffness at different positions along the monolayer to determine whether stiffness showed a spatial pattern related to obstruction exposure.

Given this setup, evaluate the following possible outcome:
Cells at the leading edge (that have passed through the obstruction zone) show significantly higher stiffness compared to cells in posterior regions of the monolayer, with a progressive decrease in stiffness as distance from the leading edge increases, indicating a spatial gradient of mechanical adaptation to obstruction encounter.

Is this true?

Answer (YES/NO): NO